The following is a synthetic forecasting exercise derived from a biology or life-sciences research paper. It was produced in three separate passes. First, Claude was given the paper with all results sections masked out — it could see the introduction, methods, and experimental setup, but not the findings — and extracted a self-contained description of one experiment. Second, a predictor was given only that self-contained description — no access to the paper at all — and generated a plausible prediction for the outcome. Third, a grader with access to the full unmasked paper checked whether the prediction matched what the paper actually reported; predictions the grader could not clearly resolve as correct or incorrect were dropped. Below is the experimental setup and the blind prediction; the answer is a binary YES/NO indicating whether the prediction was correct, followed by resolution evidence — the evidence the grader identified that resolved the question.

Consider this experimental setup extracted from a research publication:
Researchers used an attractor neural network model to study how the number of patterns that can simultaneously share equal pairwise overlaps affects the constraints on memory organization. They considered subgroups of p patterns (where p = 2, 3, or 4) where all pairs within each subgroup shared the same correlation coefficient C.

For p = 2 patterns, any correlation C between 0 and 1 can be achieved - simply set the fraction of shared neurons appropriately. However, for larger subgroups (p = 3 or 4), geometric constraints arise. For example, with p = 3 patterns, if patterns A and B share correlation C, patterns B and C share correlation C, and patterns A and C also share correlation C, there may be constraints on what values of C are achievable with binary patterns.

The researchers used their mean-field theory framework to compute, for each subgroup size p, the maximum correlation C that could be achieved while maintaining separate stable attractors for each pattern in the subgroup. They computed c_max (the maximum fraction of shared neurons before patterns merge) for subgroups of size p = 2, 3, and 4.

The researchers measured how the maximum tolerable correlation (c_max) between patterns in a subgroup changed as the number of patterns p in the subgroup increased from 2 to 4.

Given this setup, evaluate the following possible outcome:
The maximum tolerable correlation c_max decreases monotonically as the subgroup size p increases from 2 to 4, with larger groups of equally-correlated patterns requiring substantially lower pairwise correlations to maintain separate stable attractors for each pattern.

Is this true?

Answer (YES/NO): NO